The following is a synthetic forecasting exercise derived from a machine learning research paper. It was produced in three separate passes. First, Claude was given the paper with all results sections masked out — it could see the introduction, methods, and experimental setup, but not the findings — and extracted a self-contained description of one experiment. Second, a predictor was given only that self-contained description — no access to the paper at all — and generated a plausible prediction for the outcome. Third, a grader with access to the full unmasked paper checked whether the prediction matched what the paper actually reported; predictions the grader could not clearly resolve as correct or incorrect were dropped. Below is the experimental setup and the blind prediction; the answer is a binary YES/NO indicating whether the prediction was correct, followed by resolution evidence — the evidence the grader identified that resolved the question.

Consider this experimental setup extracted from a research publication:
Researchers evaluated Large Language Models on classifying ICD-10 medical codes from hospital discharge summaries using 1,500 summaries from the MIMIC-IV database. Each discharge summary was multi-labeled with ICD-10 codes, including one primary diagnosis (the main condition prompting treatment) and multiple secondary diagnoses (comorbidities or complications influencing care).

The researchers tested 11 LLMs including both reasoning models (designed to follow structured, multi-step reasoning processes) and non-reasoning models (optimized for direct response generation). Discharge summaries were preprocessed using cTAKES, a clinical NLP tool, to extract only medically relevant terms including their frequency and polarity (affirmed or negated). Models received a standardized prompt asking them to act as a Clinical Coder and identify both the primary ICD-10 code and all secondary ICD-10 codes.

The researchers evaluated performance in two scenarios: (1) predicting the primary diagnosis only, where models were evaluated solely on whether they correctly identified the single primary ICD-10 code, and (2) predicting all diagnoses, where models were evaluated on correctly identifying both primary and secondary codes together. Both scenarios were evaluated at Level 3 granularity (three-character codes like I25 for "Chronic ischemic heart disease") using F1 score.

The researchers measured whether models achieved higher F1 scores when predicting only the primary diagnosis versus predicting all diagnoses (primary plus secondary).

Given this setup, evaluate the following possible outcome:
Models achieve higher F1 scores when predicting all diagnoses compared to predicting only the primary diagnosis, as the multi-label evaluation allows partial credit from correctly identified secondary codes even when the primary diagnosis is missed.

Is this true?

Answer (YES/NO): YES